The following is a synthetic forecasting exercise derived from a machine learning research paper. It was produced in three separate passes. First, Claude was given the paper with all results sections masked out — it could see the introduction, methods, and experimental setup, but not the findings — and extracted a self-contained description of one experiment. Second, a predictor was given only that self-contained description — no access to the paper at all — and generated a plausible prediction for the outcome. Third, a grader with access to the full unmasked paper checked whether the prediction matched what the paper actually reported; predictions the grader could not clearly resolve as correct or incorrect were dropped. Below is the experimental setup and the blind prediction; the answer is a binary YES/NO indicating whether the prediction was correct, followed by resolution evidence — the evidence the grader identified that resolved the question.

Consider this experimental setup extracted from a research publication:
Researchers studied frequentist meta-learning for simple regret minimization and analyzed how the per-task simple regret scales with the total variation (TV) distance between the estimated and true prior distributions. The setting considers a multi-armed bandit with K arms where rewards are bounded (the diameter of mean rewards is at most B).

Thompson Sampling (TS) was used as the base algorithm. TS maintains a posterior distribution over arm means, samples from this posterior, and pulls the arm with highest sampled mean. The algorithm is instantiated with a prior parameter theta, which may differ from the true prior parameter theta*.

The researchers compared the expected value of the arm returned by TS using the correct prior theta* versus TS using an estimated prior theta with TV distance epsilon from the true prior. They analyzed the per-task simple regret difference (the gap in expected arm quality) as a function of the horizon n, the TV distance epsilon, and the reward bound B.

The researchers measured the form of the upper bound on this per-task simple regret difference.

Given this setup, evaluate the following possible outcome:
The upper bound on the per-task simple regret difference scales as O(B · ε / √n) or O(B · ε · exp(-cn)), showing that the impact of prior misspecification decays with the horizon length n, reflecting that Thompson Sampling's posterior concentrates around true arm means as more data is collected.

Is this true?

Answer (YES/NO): NO